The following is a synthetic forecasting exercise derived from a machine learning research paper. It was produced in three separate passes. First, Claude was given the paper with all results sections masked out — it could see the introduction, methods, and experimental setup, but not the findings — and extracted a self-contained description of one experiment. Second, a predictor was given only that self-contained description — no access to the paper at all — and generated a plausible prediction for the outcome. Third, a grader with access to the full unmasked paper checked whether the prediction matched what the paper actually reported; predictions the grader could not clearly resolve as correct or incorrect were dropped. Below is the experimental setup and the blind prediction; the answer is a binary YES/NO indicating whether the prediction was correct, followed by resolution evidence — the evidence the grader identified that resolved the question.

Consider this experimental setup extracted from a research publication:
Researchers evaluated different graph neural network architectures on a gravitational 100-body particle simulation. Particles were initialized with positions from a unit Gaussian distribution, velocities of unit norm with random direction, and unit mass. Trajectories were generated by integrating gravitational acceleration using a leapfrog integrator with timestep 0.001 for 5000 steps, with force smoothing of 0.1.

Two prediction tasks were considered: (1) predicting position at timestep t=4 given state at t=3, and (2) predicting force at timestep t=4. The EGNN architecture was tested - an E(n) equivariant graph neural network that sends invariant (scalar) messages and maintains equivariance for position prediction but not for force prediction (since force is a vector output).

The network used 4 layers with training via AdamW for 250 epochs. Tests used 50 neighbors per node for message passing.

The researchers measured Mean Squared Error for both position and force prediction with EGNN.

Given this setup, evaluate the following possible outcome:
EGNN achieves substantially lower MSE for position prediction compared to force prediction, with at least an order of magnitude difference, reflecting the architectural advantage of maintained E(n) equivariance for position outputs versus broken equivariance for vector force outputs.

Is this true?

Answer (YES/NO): NO